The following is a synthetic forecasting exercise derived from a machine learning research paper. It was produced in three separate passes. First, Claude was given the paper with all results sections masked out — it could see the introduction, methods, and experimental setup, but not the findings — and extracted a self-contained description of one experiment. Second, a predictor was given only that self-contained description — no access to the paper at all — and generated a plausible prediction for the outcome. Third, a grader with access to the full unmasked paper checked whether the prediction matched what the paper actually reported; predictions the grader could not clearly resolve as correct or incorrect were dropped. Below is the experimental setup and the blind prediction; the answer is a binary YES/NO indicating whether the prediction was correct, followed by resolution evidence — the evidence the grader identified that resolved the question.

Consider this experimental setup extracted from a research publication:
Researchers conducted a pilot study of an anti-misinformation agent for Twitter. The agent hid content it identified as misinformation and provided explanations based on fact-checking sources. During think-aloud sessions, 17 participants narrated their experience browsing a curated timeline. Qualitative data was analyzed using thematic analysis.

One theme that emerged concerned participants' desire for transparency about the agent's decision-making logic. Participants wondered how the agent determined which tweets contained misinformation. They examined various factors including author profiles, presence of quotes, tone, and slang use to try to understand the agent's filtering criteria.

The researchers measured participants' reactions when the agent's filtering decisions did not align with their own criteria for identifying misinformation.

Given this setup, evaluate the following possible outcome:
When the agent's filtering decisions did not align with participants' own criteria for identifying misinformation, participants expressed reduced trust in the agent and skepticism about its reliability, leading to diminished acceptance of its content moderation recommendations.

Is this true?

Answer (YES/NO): NO